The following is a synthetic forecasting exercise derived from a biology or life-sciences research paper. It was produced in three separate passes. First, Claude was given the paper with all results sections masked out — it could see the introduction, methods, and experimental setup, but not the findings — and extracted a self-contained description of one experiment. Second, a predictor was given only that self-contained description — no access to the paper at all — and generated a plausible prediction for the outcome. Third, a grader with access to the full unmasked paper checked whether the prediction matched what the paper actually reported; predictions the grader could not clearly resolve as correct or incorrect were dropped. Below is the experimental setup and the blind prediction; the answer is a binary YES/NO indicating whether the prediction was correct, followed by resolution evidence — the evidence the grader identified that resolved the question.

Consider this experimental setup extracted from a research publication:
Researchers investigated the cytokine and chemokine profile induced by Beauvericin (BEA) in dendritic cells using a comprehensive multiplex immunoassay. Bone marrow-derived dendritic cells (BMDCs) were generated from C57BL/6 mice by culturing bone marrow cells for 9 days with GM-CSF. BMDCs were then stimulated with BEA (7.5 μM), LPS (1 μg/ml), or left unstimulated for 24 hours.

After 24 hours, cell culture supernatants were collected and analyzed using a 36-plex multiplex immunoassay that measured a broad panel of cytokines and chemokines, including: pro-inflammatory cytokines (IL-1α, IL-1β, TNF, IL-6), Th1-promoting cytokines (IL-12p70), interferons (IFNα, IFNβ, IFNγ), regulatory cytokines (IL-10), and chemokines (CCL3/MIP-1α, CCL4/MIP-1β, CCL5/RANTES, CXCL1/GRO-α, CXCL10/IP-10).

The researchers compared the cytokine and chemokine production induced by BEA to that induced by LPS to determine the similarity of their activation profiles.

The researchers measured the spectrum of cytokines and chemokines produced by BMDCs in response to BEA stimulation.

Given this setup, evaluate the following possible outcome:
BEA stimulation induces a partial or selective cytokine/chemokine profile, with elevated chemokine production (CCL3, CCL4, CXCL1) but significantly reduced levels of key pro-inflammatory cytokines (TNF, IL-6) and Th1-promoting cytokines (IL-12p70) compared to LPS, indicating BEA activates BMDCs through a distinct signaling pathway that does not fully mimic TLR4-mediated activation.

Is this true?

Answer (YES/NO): NO